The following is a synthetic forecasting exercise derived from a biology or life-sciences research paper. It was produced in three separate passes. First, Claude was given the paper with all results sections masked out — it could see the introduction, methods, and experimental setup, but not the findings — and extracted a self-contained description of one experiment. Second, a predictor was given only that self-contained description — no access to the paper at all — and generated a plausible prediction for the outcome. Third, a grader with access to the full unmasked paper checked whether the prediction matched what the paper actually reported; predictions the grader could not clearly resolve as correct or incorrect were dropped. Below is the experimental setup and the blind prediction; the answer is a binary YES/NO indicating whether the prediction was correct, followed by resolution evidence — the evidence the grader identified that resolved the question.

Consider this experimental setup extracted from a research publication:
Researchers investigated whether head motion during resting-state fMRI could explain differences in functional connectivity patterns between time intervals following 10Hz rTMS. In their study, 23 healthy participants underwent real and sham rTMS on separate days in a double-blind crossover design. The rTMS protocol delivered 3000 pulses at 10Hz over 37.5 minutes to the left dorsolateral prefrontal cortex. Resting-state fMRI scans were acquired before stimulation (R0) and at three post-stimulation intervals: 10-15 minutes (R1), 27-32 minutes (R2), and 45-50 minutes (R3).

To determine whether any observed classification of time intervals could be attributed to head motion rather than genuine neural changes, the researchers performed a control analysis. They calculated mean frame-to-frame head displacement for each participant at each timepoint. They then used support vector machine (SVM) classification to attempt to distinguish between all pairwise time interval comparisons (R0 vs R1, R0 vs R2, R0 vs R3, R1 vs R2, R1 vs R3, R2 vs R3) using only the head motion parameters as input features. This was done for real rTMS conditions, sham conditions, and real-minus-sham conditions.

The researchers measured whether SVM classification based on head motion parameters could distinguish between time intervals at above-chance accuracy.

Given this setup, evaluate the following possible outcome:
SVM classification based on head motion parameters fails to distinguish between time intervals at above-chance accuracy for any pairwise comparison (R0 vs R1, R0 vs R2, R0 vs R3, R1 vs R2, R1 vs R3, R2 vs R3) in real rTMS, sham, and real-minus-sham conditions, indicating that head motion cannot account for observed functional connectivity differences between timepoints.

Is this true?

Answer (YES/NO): YES